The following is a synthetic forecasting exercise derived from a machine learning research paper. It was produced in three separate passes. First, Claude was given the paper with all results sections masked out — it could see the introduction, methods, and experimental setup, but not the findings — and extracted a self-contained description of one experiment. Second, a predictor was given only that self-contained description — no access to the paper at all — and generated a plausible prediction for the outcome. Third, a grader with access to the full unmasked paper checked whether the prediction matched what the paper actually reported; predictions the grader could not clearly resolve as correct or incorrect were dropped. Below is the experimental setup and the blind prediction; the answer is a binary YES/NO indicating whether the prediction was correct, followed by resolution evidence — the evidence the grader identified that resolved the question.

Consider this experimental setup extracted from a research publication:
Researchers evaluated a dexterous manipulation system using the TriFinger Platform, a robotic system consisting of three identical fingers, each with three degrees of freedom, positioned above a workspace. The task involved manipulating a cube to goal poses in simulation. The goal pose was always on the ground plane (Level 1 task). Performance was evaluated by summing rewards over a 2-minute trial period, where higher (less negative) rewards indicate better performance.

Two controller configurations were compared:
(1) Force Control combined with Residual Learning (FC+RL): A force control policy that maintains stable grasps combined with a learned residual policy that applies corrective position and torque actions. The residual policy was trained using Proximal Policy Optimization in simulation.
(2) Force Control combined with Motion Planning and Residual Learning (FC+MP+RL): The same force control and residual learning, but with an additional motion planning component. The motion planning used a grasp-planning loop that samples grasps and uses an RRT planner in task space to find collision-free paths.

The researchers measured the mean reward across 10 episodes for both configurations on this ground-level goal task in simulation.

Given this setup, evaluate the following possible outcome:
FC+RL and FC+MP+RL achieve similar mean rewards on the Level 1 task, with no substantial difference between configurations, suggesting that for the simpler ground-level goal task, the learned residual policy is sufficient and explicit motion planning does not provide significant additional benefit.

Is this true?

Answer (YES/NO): NO